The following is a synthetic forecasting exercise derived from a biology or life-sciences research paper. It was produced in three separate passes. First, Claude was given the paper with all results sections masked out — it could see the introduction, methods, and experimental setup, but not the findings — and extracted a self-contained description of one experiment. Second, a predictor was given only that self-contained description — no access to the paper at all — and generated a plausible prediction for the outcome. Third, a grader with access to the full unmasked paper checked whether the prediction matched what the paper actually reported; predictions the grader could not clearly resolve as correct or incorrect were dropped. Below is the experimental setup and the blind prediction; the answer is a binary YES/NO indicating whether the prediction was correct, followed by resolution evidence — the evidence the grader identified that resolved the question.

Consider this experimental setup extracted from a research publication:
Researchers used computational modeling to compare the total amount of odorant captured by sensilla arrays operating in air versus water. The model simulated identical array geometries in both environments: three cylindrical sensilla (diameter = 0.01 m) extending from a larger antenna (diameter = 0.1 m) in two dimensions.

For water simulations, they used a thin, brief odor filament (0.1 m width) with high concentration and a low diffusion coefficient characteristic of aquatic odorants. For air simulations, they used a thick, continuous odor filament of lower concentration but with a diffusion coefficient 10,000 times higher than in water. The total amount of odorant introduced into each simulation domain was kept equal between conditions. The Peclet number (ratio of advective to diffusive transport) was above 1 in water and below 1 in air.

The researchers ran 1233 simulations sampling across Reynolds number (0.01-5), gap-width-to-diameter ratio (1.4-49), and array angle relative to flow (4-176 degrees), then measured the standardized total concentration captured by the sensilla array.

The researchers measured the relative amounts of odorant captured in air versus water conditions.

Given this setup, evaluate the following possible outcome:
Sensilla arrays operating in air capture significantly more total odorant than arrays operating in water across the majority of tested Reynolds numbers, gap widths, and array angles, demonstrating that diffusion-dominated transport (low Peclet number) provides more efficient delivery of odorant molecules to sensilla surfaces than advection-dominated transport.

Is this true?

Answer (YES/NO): YES